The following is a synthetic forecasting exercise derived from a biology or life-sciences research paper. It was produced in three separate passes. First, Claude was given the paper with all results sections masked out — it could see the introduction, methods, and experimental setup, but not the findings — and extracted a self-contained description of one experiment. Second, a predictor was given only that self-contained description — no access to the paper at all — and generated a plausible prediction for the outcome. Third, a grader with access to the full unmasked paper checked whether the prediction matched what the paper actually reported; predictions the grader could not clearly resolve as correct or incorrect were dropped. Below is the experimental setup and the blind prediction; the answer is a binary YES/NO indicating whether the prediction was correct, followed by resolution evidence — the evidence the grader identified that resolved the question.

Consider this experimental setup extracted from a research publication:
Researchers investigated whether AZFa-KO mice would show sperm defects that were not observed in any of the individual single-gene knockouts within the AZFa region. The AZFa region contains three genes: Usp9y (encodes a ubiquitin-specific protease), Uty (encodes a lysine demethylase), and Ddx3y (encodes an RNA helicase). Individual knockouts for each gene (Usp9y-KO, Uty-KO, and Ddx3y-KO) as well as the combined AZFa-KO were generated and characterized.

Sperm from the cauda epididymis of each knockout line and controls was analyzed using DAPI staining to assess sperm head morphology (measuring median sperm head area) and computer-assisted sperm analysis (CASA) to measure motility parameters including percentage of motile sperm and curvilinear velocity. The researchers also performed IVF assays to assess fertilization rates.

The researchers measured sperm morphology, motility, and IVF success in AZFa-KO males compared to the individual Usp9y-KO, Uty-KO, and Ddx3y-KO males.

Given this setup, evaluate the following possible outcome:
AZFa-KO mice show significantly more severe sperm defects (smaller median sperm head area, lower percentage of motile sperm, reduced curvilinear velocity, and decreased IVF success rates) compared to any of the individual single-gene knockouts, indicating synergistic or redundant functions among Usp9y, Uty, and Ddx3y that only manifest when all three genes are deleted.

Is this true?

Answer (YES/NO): YES